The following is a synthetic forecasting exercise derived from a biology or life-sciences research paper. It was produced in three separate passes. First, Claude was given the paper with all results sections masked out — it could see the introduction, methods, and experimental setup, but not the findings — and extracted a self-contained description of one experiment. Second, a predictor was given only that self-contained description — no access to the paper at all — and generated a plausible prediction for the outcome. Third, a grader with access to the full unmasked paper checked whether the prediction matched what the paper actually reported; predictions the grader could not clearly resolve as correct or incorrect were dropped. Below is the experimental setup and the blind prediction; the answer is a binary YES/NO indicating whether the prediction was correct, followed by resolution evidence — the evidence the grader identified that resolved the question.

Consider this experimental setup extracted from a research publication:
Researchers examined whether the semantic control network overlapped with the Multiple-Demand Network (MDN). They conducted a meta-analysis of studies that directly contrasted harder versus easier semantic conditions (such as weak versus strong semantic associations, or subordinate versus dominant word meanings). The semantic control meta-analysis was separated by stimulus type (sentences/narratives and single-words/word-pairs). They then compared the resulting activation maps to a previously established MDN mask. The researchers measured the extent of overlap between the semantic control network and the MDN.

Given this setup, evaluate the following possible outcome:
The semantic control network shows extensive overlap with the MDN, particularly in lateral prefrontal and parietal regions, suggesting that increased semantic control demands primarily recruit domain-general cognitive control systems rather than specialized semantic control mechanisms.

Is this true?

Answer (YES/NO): NO